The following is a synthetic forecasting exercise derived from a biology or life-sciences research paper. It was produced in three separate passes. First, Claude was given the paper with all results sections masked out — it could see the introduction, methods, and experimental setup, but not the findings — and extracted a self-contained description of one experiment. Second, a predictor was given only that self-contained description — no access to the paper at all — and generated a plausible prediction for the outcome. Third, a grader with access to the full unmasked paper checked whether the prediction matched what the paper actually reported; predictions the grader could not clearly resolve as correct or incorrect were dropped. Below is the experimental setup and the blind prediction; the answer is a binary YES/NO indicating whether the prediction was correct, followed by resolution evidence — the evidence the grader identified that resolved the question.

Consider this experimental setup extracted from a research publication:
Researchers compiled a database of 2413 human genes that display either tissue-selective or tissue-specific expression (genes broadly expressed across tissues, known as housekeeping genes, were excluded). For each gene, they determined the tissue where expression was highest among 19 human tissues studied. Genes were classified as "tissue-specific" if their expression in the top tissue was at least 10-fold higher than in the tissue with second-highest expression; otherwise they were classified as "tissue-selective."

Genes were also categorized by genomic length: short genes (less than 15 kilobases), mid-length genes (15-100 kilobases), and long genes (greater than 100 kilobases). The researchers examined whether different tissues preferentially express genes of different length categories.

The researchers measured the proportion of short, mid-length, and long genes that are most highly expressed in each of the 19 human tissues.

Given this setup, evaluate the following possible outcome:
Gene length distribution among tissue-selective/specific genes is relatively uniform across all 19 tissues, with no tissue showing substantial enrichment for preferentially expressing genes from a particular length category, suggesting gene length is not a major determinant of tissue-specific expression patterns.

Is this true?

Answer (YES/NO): NO